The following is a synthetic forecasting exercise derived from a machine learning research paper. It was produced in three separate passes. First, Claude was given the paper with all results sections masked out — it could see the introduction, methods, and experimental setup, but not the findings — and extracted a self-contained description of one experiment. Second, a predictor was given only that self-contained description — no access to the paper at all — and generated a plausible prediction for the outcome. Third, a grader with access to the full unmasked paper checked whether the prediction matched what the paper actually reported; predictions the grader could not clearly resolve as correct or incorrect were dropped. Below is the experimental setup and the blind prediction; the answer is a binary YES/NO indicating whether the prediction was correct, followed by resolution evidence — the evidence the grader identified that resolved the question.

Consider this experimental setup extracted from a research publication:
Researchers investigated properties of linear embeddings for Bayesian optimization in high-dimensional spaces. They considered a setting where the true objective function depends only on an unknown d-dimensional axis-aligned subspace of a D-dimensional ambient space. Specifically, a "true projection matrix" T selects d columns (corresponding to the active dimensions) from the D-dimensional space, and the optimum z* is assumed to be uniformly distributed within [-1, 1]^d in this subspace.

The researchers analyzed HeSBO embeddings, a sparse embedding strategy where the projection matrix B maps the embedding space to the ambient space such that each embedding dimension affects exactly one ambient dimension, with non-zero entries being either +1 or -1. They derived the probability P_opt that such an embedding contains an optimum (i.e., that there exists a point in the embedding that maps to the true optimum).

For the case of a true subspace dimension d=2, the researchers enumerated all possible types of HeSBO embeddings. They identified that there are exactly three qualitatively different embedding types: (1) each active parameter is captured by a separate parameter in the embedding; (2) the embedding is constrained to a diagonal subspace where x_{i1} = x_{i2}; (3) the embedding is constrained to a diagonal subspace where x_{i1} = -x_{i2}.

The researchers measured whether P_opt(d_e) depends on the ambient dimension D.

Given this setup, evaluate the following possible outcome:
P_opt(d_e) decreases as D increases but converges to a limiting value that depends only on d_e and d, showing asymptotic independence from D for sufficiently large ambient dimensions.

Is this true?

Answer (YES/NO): NO